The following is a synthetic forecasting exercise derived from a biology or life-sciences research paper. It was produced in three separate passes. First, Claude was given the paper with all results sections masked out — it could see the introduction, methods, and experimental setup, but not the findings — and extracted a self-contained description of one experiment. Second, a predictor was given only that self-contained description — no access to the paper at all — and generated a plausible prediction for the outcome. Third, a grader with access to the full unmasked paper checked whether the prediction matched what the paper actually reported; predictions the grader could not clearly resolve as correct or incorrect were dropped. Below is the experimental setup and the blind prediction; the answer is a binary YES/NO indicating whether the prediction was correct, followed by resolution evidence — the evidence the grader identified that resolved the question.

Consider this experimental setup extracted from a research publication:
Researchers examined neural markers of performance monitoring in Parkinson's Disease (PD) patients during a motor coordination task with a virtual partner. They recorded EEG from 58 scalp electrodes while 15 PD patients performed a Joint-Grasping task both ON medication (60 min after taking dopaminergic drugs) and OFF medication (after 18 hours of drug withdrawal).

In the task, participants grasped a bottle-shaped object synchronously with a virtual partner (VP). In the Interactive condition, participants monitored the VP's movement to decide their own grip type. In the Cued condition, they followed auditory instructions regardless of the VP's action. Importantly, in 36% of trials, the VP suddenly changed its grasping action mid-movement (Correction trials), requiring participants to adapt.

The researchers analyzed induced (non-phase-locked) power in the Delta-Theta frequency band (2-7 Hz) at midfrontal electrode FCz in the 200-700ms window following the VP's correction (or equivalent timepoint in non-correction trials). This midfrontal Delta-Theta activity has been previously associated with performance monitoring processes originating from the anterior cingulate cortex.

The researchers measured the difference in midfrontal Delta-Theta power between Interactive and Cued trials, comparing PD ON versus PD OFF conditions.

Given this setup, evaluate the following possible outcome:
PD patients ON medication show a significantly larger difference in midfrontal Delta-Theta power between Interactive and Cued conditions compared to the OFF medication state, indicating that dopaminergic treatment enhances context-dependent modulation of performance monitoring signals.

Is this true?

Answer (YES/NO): NO